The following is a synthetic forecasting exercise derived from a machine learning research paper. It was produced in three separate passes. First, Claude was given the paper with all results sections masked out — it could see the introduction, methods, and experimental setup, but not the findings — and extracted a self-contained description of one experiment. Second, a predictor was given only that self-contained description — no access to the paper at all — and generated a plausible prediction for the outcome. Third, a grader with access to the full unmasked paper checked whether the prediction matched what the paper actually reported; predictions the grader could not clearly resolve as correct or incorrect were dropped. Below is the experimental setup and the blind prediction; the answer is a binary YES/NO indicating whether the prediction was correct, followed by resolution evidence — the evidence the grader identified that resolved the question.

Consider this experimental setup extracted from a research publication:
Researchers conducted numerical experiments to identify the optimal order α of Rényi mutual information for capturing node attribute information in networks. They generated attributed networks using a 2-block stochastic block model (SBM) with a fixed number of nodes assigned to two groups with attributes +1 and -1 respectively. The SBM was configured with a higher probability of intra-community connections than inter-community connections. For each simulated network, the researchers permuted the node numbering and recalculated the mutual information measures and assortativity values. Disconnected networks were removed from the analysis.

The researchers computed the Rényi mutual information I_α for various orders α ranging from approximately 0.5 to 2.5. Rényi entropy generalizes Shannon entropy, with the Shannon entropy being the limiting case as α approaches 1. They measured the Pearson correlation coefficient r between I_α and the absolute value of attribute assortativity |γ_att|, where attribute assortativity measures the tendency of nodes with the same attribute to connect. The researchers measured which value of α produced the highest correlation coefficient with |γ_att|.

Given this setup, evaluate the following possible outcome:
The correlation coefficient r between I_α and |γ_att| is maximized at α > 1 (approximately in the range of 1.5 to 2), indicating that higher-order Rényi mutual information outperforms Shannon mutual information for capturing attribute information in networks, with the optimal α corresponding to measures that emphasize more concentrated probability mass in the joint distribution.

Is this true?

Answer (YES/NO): NO